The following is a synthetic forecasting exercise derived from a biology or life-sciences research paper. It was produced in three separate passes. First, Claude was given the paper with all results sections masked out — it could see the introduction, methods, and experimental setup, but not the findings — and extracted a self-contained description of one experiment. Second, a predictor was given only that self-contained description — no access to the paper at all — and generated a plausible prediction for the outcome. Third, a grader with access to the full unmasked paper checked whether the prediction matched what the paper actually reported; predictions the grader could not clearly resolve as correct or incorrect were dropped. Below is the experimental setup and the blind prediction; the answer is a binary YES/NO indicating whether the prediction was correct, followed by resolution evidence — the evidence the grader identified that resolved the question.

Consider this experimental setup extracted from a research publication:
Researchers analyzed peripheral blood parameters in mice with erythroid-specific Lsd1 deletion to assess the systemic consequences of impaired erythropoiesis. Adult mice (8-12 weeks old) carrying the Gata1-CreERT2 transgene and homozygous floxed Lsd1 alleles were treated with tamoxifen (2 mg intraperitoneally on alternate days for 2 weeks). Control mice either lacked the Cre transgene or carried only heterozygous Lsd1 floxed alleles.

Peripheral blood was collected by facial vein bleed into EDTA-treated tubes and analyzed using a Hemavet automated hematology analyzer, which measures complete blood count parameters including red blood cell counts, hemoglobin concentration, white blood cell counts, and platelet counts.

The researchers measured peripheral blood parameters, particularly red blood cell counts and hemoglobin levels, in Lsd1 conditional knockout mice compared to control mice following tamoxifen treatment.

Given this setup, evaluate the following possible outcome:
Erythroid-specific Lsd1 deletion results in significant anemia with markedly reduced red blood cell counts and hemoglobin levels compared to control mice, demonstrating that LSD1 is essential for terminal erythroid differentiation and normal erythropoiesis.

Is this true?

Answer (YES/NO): YES